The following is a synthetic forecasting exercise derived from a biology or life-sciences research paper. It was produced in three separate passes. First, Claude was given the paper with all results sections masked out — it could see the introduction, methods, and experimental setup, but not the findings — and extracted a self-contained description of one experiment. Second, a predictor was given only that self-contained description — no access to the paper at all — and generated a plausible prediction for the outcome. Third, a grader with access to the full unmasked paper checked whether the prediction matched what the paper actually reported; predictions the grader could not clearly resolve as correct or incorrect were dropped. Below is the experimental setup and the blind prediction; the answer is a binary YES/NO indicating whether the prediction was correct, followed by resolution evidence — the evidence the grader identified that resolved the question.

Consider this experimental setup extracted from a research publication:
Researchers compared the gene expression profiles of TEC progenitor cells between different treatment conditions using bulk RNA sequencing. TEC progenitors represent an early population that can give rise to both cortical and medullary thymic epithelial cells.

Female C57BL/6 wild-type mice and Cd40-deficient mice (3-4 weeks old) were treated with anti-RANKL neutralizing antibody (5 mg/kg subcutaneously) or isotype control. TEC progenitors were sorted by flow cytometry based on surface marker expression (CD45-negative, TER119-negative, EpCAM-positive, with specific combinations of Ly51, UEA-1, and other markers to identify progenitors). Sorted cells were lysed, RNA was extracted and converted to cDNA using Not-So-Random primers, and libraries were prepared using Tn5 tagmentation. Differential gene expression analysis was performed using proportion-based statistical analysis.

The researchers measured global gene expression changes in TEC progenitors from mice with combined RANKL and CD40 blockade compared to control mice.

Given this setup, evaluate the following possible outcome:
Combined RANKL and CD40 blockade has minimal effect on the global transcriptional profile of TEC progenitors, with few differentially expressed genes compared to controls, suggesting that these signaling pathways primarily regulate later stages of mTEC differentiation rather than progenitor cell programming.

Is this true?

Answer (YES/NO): NO